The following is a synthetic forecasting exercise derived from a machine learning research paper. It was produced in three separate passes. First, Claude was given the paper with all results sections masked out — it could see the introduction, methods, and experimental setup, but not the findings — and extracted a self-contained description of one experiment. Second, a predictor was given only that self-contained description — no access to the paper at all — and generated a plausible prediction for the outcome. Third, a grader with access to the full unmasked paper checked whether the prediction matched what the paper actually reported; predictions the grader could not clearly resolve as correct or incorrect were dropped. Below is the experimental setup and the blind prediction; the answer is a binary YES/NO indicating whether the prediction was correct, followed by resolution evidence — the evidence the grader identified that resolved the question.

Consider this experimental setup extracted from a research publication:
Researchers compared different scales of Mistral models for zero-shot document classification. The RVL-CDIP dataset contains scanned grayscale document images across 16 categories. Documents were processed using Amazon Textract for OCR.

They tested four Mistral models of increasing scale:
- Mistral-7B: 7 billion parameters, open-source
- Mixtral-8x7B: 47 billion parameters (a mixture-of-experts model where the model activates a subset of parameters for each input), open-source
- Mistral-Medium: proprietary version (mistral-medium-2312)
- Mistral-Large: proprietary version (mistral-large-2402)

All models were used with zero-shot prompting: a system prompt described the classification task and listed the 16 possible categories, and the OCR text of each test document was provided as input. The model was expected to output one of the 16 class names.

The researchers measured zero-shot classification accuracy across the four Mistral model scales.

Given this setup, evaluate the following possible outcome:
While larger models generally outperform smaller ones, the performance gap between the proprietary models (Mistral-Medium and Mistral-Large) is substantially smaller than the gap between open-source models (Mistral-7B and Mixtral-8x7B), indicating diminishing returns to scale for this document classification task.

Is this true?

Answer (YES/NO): NO